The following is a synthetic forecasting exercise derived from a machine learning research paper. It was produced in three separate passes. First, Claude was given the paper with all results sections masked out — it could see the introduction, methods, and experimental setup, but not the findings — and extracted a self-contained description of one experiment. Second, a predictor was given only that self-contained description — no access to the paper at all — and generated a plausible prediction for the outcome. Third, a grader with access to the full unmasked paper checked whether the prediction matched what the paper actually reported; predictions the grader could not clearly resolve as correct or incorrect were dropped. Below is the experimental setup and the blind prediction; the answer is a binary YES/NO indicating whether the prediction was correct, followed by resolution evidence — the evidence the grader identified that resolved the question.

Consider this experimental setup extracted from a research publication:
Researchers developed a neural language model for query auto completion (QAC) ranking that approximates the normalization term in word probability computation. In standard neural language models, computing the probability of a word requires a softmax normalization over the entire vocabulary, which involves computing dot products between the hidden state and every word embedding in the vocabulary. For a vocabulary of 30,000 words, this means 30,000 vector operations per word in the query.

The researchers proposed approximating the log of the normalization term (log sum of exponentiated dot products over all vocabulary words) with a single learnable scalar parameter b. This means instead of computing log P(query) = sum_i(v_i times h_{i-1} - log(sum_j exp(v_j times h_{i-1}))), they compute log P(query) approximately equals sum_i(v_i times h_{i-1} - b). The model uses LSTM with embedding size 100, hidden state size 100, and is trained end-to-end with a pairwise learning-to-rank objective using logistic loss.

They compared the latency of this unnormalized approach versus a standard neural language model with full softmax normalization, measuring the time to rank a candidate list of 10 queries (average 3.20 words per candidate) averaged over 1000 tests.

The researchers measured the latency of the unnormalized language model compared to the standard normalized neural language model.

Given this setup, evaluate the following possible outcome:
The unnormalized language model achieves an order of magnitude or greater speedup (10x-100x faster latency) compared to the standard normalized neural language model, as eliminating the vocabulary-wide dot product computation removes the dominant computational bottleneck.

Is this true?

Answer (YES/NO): YES